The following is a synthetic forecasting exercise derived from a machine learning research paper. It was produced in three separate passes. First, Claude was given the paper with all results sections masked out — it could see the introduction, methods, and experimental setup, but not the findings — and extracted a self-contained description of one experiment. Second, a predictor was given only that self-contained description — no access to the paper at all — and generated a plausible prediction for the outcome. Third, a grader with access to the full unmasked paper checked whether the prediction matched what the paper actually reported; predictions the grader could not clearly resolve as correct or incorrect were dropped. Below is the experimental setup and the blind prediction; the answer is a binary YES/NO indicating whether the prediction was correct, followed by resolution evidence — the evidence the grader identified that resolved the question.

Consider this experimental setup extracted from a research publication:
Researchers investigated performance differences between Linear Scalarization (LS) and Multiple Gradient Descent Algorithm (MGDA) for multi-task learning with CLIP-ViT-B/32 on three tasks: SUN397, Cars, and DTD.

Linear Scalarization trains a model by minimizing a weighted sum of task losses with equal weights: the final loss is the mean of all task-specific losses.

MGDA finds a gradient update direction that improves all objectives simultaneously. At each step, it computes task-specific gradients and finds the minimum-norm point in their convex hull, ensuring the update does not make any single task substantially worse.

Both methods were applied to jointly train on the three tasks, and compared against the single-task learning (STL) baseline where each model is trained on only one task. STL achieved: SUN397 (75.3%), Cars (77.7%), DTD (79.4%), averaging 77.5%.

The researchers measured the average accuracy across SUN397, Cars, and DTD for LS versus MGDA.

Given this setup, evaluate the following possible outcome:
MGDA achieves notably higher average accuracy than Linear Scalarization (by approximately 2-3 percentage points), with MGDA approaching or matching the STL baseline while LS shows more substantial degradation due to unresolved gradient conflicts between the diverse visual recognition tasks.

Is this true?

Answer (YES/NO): NO